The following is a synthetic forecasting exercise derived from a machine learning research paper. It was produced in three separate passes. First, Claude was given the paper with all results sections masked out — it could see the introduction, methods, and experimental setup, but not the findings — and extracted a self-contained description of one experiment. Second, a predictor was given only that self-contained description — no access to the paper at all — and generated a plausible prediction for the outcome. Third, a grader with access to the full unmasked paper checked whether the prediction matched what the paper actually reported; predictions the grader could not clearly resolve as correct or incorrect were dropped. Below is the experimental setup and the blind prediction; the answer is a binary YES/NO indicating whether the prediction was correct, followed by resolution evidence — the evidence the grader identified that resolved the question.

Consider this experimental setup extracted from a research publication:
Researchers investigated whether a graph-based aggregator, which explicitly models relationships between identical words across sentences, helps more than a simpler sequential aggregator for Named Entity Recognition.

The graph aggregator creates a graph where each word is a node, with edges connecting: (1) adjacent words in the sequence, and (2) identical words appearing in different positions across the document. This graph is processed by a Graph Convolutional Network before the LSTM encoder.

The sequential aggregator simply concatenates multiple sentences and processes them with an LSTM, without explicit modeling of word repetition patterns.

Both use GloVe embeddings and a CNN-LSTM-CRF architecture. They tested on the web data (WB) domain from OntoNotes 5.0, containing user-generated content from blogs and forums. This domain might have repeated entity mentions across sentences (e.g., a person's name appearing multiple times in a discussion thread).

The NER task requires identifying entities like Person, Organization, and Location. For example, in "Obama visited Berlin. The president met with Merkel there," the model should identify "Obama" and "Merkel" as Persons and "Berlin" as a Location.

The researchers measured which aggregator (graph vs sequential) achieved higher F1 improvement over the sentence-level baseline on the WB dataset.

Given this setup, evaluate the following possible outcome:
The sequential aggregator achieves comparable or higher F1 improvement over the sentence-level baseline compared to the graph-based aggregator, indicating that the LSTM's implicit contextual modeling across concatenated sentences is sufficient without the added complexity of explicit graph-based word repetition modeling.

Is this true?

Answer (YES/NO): YES